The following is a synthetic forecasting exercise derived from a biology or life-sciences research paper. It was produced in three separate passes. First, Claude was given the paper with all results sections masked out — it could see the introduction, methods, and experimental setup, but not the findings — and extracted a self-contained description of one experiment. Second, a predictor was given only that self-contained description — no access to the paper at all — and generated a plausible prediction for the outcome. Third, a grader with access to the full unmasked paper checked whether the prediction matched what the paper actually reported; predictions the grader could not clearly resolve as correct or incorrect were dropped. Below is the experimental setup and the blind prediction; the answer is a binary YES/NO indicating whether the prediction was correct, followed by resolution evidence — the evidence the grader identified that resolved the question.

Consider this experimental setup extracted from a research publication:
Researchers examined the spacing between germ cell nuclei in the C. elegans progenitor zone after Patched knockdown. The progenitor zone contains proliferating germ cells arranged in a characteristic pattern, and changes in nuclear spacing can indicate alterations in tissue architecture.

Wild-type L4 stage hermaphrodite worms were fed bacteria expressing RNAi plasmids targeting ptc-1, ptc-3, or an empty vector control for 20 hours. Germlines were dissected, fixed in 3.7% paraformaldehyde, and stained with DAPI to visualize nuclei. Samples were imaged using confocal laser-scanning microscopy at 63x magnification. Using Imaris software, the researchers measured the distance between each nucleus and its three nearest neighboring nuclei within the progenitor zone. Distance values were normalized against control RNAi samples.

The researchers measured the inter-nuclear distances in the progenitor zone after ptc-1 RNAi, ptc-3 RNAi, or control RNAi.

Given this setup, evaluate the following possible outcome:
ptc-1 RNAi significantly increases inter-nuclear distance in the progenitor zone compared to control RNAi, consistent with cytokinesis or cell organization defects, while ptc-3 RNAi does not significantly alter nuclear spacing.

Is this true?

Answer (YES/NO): NO